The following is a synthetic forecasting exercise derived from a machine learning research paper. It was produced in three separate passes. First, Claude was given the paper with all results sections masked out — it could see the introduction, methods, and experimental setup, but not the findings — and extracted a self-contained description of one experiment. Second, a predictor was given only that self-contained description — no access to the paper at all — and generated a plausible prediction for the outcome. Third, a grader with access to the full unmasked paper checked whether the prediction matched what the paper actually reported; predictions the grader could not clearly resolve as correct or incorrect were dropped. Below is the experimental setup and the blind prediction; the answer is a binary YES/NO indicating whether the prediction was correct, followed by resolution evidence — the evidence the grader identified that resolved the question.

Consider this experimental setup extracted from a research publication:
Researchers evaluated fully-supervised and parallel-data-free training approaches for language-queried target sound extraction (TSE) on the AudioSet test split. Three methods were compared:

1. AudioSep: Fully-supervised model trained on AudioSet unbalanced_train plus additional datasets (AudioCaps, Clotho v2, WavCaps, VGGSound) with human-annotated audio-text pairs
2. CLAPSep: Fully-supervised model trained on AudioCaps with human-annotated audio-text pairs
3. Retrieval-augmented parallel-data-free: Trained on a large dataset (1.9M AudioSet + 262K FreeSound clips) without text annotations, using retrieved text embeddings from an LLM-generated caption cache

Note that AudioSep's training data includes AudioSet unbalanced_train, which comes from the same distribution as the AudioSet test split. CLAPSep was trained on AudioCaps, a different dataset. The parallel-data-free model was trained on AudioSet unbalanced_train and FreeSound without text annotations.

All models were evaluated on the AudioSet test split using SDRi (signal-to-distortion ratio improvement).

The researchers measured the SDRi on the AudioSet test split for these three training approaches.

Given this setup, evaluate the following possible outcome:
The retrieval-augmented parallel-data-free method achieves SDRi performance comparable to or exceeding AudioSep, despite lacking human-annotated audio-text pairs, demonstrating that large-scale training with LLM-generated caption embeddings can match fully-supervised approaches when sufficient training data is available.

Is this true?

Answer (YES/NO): NO